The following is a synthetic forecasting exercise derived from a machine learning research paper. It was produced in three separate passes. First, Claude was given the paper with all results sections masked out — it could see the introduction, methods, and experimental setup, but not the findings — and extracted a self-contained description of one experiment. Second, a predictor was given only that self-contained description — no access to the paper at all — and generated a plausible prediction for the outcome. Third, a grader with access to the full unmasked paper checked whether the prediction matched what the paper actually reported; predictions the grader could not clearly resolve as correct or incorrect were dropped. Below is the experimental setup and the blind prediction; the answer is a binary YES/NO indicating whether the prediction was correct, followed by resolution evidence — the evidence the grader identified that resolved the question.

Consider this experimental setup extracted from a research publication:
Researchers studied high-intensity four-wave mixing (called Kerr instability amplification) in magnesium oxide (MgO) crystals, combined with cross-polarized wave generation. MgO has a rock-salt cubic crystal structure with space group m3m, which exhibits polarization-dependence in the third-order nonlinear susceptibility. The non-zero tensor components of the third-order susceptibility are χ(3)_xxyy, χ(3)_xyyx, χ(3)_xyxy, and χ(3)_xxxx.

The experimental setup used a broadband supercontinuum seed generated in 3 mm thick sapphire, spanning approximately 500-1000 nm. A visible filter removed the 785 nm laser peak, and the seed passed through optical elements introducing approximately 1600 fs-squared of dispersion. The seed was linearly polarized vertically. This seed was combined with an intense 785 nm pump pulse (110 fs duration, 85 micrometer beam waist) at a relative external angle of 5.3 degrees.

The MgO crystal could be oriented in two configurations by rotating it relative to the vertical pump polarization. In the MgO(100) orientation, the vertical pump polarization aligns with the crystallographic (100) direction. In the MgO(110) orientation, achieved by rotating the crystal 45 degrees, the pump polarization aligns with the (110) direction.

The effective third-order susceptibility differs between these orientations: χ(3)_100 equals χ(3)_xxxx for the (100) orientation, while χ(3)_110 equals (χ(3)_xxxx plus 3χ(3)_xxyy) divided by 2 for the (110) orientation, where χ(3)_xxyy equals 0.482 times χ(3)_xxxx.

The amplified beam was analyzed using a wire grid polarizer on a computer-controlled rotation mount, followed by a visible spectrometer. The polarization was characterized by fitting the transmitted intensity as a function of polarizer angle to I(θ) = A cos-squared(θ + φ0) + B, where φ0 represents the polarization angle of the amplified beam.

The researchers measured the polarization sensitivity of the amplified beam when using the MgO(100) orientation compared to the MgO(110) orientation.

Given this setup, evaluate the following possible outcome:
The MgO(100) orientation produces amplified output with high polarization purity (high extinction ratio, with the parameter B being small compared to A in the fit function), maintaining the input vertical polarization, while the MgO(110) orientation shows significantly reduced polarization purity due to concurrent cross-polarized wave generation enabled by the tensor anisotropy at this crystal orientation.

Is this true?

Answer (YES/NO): NO